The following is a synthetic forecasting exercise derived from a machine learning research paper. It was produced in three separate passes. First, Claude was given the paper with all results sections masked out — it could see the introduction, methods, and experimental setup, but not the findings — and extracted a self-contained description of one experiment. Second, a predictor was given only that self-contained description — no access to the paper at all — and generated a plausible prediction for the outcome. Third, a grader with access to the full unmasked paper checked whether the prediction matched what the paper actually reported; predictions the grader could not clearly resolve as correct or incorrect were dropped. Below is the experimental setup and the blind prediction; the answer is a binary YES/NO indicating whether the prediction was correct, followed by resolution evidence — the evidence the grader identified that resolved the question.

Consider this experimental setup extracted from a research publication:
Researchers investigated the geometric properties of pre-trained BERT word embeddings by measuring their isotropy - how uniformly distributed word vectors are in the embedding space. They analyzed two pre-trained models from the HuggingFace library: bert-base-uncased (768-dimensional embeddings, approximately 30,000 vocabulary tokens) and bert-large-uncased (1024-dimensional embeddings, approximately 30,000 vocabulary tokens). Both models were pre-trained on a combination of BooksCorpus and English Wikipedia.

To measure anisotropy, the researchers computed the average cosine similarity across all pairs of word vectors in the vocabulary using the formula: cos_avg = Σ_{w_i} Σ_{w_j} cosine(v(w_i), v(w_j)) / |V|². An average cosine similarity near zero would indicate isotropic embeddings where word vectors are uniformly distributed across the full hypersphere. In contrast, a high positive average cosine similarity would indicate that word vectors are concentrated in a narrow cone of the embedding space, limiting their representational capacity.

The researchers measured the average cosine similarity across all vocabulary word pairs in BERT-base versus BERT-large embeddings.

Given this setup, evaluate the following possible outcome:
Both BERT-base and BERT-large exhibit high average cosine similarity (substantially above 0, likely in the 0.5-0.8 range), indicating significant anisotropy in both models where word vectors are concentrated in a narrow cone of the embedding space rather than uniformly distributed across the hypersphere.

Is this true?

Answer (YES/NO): NO